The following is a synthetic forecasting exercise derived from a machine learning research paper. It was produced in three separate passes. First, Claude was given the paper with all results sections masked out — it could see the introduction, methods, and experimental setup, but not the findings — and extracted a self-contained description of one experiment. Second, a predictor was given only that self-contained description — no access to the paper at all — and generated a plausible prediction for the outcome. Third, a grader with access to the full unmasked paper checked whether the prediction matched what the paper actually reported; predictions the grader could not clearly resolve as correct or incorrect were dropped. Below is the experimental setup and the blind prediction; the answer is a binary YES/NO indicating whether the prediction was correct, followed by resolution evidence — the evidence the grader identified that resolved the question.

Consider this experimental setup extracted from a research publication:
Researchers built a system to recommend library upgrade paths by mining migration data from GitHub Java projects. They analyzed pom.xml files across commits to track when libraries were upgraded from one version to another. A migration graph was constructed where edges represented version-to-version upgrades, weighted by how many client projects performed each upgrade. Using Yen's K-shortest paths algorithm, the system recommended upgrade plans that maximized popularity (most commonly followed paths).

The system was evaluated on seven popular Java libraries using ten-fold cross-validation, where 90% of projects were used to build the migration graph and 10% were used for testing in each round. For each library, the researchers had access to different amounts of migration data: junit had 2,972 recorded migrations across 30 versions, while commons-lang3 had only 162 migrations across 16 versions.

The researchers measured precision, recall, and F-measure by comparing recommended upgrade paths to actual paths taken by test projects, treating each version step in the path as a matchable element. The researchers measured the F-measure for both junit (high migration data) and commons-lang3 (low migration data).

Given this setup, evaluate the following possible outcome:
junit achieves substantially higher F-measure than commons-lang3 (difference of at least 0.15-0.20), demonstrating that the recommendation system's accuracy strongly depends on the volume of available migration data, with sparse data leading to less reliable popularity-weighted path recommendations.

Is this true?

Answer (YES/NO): YES